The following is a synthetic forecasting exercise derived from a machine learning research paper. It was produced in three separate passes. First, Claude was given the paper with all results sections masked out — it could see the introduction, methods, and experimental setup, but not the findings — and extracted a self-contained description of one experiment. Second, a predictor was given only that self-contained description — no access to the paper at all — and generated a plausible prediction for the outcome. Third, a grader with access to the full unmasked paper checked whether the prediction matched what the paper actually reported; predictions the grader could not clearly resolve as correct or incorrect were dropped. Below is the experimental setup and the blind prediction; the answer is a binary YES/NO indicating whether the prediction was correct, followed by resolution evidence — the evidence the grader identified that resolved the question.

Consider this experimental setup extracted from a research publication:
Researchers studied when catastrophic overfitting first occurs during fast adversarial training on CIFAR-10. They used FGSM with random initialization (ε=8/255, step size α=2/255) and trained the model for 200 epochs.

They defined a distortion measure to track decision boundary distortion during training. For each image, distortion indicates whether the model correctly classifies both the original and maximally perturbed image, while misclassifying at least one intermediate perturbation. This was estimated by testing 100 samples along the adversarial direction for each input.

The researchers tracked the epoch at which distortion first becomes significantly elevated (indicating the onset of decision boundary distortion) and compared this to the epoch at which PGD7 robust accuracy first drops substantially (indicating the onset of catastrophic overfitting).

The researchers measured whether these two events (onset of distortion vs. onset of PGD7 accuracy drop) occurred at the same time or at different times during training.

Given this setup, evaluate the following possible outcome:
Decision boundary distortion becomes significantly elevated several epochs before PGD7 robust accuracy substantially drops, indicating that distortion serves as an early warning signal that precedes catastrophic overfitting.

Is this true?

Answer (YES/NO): NO